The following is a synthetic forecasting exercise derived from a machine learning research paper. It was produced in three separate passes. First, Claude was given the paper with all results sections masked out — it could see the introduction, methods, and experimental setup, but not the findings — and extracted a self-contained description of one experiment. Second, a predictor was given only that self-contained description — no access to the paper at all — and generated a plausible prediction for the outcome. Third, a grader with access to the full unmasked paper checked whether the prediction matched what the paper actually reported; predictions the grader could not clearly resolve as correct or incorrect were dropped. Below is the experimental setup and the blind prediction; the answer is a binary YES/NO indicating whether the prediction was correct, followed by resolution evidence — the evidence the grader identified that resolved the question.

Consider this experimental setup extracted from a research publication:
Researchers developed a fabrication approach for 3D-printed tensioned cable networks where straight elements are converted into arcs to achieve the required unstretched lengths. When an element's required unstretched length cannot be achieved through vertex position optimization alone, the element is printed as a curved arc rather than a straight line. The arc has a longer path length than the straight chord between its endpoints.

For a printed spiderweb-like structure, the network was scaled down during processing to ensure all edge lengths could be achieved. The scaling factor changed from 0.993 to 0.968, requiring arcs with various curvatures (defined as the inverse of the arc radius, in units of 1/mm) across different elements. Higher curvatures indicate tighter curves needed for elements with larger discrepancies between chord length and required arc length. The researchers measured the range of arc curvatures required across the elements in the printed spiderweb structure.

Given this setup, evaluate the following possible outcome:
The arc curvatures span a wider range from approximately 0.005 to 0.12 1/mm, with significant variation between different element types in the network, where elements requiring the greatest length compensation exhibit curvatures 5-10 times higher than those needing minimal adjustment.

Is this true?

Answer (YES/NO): NO